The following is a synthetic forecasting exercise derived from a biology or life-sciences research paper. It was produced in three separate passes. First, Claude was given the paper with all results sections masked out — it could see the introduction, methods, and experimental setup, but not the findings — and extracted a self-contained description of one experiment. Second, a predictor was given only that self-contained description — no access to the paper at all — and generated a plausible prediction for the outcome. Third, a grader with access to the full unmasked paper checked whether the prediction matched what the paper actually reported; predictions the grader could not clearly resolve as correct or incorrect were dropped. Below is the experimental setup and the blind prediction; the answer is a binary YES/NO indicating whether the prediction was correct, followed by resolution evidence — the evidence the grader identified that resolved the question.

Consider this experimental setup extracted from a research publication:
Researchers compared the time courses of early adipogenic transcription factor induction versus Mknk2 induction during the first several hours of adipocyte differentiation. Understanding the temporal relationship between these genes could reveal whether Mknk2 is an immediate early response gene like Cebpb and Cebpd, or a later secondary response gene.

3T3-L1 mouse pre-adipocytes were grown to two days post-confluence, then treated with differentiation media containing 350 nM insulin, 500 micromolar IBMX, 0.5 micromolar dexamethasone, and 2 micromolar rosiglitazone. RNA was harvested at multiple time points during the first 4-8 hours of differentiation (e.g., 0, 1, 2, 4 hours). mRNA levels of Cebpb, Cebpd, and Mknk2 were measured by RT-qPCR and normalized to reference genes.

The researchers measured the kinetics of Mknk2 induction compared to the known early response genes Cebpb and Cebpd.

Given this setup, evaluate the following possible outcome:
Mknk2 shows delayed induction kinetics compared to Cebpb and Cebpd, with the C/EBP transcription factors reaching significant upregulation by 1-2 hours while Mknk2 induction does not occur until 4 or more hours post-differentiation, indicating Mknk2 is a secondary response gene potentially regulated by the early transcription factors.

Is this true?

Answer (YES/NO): NO